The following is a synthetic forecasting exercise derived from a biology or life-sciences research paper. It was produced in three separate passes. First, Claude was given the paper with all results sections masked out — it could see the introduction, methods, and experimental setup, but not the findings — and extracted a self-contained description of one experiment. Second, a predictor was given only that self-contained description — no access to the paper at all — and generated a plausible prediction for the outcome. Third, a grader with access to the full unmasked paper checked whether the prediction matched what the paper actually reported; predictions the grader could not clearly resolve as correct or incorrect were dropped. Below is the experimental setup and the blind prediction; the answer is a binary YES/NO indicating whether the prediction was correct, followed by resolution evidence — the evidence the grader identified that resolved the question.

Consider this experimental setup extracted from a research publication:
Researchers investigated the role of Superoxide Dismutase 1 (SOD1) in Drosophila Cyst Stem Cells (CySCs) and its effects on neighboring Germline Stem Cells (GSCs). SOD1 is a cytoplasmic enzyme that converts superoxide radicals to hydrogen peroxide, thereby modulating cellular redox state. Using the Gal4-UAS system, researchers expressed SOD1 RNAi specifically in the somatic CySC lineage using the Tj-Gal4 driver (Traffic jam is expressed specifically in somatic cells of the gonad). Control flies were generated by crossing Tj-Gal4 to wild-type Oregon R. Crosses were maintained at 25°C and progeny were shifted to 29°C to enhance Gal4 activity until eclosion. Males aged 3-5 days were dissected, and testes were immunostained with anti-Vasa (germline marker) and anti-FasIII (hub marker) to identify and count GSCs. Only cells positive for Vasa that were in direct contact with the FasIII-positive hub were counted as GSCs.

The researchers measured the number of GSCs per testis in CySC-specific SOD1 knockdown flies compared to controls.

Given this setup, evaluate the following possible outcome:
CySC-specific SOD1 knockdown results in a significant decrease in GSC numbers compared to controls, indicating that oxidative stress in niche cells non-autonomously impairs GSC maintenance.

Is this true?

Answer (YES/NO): YES